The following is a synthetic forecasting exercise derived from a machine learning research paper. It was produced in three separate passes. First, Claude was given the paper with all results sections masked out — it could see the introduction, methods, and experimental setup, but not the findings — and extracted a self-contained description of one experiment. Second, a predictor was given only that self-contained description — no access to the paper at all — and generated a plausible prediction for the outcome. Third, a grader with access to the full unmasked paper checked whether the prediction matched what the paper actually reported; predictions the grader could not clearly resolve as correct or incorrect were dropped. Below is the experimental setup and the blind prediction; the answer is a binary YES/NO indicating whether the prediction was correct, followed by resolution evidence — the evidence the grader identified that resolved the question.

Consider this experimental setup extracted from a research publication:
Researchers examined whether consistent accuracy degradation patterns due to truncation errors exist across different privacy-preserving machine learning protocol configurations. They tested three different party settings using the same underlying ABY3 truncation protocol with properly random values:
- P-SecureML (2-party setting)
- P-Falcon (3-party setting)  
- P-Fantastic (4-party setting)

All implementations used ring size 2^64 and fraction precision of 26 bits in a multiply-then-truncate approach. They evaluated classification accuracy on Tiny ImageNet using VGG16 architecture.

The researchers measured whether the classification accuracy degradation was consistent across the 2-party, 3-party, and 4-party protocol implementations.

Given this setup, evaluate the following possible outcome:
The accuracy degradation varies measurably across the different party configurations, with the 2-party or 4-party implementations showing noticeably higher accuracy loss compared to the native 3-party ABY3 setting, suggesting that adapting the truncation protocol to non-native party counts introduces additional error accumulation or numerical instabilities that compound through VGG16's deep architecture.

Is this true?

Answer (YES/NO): NO